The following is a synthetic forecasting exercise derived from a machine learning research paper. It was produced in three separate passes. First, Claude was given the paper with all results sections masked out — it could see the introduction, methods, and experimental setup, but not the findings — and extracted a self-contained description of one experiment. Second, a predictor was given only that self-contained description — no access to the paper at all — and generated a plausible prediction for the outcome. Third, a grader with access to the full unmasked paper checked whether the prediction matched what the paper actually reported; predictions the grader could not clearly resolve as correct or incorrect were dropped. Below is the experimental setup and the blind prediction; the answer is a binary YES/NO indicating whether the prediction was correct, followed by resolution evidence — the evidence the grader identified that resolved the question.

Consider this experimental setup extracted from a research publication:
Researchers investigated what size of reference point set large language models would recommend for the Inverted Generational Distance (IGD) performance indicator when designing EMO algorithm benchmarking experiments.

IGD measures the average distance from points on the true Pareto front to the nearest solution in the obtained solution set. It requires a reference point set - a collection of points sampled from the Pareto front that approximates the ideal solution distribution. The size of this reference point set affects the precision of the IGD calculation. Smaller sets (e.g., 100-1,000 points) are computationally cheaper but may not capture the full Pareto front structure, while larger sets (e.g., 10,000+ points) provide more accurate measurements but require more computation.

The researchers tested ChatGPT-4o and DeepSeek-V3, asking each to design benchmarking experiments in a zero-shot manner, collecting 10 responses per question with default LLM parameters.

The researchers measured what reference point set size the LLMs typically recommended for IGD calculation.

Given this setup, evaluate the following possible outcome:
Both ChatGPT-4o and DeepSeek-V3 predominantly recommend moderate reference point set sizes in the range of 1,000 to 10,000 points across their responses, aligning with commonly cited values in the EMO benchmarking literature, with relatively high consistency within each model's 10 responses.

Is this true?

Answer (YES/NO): NO